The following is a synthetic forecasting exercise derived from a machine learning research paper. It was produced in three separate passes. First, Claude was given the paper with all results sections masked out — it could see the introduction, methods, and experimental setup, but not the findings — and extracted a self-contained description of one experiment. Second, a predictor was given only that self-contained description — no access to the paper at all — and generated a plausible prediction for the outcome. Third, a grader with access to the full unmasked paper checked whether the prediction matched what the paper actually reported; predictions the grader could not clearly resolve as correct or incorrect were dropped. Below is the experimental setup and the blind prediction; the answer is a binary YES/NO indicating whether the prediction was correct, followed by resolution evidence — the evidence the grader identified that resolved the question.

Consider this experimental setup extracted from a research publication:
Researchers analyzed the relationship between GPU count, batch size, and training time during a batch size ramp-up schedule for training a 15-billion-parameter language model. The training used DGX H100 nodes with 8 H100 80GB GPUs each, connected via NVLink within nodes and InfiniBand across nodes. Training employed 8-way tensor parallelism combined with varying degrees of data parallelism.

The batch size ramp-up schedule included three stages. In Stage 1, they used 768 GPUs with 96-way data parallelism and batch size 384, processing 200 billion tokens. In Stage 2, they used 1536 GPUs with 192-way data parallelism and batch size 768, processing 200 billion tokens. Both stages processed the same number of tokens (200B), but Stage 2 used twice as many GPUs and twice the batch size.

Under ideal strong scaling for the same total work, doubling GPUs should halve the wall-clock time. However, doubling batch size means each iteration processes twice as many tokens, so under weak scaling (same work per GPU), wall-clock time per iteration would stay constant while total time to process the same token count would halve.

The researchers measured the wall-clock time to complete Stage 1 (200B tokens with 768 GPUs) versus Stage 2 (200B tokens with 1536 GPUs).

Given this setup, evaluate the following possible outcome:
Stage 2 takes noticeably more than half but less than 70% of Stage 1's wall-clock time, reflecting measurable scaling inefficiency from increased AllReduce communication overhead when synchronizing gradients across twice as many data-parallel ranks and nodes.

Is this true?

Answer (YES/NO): NO